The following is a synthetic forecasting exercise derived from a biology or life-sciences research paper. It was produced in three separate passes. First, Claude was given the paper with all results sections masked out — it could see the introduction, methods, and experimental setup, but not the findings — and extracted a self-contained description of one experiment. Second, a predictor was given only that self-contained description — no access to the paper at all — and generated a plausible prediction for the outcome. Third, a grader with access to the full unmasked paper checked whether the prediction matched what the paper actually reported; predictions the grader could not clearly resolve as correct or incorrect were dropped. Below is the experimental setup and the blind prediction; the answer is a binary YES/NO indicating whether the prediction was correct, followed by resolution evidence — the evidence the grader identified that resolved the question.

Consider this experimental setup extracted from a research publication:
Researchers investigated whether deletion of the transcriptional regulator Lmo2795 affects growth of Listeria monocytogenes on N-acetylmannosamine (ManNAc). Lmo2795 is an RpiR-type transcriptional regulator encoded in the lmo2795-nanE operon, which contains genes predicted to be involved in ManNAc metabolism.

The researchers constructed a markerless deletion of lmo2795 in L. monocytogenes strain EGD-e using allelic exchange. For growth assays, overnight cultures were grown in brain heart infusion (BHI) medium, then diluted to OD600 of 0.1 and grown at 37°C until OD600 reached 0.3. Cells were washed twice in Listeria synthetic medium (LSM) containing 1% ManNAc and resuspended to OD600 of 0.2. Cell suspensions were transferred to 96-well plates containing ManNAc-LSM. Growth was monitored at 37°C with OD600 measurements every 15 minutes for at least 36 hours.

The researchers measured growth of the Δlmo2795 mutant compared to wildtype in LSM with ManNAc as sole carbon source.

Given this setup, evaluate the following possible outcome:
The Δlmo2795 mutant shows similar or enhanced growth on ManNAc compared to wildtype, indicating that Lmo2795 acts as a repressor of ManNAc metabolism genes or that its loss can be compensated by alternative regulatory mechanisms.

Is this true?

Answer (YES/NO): NO